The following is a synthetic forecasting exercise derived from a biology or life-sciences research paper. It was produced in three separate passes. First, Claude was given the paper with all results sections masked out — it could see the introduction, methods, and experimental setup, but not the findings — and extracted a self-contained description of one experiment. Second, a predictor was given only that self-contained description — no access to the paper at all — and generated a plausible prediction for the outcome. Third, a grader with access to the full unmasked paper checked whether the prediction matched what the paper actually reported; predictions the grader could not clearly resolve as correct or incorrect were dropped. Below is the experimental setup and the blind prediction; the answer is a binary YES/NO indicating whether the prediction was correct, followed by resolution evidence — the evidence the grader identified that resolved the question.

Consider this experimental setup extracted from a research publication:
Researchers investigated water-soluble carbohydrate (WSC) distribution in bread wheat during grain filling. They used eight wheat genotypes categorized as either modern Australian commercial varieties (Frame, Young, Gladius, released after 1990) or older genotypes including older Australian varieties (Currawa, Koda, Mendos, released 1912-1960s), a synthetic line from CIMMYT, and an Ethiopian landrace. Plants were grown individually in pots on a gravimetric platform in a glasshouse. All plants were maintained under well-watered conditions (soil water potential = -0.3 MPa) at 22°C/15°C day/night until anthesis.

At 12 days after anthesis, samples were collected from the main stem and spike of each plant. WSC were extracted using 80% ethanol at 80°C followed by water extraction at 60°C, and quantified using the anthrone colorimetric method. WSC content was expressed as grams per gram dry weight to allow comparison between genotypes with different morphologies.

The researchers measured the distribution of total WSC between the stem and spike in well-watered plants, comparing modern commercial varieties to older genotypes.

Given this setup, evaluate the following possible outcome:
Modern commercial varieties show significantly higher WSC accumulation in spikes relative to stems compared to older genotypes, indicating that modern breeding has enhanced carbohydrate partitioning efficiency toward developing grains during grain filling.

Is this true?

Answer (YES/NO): YES